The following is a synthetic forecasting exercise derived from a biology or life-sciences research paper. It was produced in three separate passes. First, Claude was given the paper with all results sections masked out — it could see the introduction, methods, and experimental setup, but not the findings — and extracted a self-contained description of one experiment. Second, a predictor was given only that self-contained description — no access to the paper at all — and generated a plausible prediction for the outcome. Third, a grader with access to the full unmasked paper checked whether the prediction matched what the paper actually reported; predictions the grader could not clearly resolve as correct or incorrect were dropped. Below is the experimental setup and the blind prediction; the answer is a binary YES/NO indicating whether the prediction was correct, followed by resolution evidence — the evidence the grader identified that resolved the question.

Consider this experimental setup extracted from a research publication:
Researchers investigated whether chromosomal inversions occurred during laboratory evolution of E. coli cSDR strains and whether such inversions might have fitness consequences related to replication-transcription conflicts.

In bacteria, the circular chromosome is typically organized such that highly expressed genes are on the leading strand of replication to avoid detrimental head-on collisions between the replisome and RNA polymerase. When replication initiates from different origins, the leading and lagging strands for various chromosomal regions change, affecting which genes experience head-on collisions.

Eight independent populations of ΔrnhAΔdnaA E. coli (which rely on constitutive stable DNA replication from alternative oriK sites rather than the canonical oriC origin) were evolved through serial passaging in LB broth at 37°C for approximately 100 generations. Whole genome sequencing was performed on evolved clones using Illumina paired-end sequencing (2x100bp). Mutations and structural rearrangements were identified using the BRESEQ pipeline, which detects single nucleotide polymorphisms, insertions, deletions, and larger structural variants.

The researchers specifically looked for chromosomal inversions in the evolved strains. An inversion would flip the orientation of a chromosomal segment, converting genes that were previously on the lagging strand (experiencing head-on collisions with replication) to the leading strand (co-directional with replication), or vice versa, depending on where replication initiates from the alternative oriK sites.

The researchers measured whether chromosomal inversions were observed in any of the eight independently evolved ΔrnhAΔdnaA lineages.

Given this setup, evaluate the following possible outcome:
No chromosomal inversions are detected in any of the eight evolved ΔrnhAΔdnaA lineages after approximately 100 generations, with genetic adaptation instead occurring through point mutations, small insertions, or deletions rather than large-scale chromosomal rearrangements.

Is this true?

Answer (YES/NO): NO